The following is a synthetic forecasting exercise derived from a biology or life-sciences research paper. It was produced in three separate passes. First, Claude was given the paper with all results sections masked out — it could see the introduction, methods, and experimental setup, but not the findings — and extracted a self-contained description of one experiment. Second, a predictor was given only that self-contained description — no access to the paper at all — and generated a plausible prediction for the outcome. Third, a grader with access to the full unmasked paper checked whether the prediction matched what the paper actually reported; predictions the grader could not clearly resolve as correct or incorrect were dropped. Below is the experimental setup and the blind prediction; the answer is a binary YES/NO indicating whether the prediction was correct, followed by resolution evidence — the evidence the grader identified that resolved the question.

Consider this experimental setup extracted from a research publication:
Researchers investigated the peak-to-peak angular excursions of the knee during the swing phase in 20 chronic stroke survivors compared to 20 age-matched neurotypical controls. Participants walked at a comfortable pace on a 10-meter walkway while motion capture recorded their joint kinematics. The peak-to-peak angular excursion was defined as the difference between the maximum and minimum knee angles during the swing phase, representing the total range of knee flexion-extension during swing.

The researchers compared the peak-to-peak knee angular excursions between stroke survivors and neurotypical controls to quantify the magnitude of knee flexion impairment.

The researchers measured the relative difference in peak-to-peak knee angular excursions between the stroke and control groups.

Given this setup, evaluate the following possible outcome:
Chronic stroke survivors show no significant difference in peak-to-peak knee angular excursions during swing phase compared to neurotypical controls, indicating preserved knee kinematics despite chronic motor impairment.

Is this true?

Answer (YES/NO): NO